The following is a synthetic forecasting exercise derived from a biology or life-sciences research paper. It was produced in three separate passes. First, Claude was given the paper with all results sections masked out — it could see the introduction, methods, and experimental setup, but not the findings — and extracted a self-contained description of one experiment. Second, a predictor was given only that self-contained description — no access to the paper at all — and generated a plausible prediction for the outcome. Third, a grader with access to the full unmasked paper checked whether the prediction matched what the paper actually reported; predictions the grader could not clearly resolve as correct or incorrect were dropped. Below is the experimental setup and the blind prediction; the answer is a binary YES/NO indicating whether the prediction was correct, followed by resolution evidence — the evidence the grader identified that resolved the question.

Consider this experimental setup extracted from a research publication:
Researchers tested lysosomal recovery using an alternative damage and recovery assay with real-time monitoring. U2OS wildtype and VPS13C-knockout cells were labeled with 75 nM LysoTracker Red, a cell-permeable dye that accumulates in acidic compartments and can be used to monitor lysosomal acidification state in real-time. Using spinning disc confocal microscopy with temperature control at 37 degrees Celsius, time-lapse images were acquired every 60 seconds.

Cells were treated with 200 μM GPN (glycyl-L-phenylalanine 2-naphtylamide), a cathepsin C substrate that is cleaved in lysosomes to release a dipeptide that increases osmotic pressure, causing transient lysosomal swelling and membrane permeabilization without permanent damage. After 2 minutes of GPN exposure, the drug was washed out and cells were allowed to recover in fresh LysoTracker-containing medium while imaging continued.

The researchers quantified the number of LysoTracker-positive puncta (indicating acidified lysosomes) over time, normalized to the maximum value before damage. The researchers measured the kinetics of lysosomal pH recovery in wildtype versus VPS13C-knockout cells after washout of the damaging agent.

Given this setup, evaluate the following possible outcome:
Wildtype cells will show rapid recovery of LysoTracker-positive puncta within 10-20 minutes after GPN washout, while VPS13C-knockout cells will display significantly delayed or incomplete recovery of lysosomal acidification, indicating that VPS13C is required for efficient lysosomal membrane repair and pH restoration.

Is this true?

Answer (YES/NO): YES